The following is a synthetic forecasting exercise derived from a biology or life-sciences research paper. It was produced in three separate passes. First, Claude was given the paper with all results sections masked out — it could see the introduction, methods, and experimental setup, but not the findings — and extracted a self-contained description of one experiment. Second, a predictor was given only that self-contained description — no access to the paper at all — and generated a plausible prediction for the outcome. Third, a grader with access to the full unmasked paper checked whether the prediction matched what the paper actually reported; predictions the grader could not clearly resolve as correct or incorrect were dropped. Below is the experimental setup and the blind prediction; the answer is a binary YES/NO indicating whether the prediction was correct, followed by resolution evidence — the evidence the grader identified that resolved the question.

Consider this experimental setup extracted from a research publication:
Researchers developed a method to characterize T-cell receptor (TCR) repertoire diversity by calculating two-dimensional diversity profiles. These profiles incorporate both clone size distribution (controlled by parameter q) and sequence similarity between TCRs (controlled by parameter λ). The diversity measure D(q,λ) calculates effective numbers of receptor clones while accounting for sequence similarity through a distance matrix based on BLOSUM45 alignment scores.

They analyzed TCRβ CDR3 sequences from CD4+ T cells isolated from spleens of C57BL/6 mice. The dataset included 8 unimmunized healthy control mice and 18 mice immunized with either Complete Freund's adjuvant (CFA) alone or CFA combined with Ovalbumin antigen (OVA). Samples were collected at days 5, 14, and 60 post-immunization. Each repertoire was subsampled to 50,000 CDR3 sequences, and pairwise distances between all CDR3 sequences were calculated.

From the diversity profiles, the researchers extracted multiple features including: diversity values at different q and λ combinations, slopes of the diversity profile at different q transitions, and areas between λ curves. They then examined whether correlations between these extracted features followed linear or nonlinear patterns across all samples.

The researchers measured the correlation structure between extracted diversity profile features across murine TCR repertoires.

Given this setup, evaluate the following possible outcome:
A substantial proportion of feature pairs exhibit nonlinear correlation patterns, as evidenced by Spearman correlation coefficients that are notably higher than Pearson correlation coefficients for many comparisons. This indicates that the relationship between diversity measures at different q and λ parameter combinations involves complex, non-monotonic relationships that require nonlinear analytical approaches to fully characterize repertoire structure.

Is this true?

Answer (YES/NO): YES